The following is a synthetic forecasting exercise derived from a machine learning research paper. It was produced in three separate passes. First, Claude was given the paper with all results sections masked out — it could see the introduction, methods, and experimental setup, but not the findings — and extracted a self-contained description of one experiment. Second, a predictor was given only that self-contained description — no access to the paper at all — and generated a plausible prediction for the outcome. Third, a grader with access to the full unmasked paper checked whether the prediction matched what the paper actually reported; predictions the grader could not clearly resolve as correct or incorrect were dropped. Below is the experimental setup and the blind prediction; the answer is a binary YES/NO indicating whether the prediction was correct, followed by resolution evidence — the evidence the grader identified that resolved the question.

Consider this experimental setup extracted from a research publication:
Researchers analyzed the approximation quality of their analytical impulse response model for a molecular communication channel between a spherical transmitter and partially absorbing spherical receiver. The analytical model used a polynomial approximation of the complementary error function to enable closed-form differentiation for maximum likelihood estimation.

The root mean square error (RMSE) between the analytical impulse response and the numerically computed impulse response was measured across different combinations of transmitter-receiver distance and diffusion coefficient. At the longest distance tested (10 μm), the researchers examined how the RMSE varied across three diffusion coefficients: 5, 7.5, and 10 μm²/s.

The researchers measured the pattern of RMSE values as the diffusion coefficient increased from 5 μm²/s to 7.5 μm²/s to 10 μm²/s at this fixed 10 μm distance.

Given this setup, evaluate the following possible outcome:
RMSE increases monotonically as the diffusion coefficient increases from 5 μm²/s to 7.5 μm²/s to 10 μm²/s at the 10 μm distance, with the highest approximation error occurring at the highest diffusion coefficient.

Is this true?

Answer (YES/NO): NO